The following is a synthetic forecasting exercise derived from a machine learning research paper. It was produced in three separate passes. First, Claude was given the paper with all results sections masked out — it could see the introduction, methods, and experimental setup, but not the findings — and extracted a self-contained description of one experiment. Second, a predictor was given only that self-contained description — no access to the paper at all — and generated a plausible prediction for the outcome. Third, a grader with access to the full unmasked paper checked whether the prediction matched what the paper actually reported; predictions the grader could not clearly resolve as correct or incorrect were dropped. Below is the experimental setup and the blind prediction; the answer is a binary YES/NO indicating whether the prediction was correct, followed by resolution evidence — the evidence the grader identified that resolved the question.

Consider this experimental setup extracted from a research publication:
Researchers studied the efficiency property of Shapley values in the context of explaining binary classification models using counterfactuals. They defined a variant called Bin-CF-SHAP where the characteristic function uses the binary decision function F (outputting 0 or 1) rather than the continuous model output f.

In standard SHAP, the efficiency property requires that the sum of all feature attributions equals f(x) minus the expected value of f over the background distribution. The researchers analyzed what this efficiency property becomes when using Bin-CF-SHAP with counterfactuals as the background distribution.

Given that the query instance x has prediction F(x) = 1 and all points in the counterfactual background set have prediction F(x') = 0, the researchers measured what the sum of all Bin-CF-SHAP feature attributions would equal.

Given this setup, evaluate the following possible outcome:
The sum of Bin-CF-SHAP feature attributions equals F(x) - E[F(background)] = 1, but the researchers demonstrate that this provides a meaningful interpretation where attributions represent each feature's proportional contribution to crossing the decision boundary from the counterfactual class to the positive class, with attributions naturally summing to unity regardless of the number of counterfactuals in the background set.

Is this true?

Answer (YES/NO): NO